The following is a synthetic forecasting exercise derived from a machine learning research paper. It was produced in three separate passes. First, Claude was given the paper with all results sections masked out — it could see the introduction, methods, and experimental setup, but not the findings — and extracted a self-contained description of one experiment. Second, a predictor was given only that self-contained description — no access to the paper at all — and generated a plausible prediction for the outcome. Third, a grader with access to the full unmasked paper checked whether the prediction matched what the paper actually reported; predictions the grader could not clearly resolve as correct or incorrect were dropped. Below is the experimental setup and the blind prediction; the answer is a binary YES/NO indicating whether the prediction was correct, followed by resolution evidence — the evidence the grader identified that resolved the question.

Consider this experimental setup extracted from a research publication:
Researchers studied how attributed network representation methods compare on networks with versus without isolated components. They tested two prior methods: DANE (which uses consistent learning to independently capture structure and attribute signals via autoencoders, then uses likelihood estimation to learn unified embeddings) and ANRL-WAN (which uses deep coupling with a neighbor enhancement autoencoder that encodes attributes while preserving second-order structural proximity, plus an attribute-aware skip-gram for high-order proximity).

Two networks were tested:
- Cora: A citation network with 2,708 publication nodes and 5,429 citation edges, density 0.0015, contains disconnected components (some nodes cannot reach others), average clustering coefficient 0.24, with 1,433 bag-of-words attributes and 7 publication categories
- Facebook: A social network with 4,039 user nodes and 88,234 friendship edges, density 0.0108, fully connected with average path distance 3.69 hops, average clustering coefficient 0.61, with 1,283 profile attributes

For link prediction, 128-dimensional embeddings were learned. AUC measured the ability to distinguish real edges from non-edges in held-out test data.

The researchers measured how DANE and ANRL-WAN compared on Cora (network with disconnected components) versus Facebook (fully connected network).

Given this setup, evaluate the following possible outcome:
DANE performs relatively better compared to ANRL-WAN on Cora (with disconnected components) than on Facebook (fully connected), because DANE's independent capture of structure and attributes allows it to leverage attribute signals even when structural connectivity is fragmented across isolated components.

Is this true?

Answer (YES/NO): NO